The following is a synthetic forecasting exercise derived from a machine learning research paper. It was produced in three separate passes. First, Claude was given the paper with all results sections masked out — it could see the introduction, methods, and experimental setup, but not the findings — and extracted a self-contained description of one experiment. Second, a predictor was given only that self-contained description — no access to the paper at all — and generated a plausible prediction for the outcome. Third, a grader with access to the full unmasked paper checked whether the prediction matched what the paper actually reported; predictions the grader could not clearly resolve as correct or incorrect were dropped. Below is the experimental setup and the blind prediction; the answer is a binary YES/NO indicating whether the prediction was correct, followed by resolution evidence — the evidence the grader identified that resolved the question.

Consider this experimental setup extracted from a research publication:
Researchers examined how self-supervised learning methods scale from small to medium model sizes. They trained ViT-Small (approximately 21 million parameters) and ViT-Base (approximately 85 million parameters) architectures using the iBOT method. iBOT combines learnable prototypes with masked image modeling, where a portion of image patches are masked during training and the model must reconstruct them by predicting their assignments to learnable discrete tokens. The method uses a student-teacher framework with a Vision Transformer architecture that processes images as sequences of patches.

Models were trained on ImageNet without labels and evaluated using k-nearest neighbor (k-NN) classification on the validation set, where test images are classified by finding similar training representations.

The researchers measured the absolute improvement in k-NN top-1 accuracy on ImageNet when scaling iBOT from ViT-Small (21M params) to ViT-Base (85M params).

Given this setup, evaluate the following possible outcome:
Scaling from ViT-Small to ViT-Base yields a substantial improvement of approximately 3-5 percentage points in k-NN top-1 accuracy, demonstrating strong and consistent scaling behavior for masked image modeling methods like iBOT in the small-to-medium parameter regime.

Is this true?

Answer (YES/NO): NO